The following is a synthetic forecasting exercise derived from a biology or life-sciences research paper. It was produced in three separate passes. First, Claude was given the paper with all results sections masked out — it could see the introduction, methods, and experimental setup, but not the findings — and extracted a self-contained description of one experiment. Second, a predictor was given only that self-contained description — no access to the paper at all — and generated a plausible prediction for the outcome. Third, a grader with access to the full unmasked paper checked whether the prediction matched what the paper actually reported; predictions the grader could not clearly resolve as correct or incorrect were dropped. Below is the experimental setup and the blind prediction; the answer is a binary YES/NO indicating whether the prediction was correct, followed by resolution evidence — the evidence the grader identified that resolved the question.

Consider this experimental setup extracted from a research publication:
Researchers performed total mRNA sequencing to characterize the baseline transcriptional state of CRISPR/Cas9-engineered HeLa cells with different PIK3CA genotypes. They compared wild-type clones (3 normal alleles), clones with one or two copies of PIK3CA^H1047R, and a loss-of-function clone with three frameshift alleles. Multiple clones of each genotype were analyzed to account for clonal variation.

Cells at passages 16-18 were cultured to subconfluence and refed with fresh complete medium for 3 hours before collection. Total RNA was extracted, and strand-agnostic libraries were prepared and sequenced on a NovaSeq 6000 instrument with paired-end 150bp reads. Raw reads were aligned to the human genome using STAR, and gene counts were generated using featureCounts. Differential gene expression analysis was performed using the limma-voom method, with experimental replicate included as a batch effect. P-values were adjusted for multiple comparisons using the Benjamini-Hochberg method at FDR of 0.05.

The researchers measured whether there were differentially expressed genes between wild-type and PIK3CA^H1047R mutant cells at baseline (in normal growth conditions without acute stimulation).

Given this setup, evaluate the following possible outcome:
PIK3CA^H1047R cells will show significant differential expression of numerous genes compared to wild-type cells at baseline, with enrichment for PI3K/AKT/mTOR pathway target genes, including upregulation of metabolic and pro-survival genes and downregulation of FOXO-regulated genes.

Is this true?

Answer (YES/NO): NO